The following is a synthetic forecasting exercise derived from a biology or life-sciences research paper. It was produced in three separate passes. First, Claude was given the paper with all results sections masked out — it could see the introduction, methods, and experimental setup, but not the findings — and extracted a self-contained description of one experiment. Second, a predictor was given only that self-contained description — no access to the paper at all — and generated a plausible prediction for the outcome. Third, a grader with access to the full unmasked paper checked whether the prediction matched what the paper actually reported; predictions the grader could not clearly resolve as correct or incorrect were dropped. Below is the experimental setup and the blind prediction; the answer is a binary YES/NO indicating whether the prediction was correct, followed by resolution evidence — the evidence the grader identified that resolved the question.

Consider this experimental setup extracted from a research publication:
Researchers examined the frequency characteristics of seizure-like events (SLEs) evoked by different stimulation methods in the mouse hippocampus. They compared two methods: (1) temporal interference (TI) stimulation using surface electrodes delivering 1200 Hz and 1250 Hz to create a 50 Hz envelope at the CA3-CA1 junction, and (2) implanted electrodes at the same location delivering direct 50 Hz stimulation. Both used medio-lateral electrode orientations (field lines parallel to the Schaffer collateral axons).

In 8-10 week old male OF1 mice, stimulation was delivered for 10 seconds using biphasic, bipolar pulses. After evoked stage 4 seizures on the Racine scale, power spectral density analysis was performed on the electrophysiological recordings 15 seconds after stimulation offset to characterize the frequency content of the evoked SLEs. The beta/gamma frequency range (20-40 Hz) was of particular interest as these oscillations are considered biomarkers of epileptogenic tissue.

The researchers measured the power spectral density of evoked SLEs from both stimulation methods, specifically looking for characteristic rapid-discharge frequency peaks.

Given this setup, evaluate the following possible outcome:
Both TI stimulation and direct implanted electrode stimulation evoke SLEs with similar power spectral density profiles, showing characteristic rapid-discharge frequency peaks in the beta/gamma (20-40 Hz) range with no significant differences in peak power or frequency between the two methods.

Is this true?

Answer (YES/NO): YES